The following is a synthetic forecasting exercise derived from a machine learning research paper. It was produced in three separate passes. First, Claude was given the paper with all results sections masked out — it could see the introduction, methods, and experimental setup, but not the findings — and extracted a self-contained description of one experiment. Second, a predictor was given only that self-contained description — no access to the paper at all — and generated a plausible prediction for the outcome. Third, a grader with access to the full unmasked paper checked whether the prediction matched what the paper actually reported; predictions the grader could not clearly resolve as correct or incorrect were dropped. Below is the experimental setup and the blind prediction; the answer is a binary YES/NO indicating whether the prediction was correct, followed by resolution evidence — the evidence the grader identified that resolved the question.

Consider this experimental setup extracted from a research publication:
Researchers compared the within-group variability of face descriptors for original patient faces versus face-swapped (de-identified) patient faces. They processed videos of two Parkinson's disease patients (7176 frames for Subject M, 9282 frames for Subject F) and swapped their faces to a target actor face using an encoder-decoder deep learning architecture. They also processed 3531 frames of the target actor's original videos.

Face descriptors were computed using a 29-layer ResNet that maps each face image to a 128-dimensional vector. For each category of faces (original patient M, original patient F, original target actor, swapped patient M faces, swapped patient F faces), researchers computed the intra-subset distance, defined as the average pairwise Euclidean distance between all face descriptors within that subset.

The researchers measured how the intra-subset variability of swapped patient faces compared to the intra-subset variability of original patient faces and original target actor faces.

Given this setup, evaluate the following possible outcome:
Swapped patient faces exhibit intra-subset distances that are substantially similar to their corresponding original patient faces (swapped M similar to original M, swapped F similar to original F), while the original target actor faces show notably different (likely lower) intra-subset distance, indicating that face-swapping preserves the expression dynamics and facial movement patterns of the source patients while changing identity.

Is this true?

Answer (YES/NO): NO